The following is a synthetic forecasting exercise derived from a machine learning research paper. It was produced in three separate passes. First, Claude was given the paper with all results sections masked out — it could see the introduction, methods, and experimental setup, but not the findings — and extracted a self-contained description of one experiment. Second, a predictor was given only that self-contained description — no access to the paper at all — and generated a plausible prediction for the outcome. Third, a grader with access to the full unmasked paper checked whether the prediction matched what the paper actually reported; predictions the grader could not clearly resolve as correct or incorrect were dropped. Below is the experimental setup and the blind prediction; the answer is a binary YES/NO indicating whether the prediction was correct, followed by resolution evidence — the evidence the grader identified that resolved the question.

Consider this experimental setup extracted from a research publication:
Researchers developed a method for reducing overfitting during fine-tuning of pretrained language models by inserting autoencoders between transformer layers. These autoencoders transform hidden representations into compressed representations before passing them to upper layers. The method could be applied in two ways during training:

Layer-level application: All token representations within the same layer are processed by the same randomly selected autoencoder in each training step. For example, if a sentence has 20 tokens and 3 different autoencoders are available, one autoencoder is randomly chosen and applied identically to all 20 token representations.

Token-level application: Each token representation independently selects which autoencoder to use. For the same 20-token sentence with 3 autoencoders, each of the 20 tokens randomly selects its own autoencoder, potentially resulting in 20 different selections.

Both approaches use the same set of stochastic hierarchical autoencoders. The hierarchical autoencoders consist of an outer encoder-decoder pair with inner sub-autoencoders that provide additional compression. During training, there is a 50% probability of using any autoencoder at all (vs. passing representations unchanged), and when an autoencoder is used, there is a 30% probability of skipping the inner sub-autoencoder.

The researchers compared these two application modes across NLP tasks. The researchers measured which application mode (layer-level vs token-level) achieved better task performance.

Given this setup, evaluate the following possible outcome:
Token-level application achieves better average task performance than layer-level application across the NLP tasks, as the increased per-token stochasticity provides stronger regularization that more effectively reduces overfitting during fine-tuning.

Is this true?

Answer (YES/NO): YES